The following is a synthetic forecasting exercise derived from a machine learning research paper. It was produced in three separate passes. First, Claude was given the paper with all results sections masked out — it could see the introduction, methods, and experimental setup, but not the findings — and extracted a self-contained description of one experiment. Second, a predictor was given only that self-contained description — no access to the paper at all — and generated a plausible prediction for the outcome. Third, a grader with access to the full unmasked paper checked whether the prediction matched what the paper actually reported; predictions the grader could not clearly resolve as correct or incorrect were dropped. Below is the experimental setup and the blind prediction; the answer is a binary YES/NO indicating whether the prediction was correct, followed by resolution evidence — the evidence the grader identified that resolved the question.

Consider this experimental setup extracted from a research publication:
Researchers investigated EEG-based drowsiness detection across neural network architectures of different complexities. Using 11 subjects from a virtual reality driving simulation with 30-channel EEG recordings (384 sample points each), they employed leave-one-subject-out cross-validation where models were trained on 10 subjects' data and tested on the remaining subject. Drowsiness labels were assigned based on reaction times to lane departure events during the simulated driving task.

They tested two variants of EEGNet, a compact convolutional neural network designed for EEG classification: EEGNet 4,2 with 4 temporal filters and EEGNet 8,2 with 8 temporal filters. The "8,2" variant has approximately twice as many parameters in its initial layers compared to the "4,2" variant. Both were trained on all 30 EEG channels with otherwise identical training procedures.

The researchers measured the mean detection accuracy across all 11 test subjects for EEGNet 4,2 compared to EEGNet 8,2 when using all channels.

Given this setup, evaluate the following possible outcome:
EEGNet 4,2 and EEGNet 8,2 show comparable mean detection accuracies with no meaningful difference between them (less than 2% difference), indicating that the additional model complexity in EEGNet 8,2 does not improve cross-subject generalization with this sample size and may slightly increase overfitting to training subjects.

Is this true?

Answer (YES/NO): YES